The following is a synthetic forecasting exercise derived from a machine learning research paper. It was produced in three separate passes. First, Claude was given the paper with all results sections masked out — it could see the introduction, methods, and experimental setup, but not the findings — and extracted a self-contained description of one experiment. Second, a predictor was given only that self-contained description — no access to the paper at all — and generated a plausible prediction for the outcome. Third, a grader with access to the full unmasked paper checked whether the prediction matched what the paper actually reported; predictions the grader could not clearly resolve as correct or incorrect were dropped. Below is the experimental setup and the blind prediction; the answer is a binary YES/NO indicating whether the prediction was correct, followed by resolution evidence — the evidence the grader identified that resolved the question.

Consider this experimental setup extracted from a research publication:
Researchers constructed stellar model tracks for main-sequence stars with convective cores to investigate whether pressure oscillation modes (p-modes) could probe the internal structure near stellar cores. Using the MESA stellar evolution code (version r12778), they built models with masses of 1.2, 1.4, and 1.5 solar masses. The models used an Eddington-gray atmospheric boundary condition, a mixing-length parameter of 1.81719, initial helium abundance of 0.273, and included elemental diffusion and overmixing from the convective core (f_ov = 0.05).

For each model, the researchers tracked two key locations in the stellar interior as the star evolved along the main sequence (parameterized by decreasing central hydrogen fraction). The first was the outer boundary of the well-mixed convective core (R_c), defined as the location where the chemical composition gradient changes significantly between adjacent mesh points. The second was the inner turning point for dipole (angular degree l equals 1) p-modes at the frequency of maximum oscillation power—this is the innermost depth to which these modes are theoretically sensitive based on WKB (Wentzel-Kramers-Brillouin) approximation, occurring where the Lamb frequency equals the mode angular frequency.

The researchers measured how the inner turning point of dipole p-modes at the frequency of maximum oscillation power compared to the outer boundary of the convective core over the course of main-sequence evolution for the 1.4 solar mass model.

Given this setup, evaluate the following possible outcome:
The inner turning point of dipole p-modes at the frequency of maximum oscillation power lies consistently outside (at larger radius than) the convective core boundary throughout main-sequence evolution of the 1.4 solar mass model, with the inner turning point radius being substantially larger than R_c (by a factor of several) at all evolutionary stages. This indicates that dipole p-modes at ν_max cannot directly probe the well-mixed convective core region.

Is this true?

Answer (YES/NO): NO